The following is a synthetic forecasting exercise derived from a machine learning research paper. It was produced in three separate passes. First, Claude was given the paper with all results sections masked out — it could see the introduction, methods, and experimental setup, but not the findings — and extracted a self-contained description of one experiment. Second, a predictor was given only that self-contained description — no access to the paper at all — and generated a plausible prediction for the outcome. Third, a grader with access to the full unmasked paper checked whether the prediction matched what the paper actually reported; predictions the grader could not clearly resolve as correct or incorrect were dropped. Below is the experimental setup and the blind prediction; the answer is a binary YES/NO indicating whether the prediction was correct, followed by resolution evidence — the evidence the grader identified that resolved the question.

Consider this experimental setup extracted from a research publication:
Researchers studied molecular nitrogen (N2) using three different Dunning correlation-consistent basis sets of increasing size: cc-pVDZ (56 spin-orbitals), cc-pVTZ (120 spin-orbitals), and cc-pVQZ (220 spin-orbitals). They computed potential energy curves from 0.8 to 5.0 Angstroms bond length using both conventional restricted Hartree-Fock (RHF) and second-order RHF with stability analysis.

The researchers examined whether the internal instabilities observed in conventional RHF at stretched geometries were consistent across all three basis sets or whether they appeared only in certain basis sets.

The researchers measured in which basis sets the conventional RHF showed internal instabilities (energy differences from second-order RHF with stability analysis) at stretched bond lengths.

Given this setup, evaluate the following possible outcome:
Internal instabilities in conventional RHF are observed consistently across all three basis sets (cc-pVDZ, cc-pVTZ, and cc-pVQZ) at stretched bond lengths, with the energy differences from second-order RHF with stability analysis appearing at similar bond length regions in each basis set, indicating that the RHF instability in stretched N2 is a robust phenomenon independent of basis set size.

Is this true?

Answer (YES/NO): YES